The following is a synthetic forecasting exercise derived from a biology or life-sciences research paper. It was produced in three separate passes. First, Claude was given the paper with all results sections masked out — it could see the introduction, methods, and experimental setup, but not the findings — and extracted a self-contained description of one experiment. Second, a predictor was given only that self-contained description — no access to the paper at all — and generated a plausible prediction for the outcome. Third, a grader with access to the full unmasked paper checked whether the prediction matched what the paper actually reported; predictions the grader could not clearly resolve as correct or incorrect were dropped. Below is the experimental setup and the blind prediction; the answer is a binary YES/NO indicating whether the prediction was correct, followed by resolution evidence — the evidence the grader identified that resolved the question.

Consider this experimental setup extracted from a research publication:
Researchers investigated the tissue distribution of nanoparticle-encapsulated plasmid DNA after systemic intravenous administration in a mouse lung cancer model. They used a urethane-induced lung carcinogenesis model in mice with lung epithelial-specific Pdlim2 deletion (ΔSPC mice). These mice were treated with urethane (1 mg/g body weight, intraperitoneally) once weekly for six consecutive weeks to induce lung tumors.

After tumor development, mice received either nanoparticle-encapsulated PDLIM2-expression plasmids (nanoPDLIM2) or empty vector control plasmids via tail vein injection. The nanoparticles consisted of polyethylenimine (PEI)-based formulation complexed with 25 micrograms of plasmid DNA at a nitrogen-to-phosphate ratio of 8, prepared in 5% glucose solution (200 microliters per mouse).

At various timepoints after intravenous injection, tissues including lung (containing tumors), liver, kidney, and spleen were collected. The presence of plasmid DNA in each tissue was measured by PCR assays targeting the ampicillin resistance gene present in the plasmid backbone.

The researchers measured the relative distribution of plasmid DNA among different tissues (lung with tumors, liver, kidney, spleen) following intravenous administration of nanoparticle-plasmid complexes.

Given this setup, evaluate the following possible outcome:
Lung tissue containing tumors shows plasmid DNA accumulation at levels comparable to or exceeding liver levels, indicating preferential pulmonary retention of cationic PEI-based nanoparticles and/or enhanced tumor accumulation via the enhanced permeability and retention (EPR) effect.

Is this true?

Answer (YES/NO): YES